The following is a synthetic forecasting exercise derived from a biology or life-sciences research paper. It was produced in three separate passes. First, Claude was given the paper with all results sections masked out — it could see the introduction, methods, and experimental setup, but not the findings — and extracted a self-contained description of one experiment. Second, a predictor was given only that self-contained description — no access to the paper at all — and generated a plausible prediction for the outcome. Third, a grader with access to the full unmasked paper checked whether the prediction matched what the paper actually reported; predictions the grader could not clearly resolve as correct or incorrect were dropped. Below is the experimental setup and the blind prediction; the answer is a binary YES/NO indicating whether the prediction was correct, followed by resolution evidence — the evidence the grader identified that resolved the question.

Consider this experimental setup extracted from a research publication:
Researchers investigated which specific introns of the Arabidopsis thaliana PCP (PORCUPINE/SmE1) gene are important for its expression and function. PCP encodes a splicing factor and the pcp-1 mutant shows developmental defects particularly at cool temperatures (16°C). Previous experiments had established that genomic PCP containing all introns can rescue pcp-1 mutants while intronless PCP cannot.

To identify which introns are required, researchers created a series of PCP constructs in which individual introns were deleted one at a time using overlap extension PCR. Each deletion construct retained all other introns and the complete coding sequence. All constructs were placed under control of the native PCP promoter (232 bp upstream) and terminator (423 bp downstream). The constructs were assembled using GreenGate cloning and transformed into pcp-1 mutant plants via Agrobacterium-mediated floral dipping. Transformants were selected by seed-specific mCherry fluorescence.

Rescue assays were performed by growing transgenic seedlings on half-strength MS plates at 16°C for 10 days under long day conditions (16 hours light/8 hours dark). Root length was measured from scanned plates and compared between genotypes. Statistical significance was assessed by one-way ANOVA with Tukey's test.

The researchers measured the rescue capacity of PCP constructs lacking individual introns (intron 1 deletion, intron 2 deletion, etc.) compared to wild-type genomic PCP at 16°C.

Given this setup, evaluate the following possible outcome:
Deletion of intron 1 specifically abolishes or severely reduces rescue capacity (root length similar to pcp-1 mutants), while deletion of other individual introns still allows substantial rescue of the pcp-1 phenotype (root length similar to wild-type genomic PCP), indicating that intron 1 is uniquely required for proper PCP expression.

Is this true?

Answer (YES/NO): NO